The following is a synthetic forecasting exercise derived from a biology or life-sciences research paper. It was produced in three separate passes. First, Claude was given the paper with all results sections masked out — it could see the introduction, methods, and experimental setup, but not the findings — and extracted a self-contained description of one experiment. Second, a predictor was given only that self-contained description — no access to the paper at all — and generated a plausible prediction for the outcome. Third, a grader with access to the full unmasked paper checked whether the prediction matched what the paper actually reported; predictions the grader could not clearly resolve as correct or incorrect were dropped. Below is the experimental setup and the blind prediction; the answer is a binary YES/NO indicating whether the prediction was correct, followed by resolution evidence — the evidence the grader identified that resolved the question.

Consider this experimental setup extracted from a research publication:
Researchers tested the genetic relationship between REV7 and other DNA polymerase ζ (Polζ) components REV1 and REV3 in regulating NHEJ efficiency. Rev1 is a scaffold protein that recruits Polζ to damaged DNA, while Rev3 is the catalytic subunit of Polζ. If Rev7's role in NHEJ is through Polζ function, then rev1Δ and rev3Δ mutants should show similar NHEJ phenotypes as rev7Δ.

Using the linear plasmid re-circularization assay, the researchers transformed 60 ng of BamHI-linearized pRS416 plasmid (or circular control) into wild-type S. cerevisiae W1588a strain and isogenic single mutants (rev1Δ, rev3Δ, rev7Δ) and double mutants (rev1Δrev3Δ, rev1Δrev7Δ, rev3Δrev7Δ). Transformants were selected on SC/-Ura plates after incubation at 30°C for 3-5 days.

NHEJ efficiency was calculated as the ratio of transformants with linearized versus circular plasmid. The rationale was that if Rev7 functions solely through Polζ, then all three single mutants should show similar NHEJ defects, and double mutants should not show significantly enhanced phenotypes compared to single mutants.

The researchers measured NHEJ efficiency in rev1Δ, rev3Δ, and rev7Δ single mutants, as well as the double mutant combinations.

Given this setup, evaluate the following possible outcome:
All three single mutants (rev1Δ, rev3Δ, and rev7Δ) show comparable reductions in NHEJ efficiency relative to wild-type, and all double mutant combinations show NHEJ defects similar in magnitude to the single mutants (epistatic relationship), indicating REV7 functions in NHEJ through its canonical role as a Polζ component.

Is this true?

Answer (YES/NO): NO